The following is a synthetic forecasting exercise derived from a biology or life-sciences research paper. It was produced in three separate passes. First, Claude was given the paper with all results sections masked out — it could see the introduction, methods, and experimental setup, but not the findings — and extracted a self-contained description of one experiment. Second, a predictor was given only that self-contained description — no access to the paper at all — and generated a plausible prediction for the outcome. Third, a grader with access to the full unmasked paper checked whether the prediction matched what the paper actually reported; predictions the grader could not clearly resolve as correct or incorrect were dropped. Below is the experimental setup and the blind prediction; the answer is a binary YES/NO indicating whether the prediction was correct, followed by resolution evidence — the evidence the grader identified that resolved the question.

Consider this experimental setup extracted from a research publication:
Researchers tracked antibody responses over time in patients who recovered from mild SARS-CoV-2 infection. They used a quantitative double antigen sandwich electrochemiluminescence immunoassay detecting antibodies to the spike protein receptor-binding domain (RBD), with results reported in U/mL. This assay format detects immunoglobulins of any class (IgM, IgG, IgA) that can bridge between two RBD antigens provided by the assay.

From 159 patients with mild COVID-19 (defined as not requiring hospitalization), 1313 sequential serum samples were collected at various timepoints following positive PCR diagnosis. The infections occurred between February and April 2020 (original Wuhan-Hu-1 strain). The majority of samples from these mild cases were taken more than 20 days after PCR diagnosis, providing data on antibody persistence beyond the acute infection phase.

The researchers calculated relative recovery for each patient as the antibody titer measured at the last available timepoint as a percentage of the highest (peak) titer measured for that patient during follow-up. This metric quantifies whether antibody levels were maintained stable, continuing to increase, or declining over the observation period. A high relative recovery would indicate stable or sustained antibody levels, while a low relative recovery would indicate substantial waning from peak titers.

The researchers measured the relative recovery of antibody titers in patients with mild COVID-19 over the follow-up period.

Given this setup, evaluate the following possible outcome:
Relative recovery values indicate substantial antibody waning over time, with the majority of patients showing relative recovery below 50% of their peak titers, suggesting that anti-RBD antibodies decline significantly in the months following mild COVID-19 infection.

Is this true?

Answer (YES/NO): NO